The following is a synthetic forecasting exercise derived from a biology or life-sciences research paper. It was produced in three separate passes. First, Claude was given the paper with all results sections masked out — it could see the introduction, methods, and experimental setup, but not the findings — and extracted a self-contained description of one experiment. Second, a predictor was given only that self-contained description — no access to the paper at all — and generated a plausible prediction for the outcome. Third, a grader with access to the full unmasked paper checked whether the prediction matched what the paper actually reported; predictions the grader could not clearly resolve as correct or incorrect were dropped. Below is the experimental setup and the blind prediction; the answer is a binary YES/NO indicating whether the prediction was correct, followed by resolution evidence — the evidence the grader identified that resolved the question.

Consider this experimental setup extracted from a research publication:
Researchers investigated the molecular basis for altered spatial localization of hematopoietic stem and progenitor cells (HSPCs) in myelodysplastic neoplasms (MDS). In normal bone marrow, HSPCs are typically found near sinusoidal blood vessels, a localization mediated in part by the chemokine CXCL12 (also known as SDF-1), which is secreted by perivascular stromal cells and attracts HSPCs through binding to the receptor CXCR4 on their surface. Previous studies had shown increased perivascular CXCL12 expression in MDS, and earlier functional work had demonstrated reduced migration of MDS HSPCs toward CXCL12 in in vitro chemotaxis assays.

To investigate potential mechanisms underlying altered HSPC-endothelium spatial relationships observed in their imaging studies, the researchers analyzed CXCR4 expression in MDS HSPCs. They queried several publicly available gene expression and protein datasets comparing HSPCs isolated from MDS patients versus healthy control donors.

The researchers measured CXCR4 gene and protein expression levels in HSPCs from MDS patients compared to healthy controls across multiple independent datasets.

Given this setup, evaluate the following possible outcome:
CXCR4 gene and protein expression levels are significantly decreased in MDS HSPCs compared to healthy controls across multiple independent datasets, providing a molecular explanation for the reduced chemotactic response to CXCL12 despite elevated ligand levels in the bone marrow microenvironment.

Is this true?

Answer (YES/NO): YES